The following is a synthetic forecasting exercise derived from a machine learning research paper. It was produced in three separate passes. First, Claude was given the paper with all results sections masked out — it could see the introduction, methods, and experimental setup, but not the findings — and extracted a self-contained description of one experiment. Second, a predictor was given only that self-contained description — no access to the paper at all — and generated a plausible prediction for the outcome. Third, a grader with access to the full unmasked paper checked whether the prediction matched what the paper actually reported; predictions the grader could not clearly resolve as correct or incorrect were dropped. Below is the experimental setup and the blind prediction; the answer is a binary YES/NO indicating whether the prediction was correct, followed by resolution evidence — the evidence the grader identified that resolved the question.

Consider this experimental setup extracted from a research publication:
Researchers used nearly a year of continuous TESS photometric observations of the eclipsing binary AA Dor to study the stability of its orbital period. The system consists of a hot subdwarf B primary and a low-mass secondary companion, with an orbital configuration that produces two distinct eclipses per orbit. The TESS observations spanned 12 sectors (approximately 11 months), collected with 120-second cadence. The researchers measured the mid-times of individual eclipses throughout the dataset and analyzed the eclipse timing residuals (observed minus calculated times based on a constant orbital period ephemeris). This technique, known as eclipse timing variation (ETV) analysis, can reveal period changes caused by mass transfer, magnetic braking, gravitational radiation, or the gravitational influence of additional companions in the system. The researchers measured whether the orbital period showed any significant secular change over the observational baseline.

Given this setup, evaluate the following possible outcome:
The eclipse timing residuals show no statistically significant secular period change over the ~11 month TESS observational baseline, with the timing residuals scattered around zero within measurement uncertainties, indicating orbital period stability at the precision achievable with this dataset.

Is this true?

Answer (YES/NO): YES